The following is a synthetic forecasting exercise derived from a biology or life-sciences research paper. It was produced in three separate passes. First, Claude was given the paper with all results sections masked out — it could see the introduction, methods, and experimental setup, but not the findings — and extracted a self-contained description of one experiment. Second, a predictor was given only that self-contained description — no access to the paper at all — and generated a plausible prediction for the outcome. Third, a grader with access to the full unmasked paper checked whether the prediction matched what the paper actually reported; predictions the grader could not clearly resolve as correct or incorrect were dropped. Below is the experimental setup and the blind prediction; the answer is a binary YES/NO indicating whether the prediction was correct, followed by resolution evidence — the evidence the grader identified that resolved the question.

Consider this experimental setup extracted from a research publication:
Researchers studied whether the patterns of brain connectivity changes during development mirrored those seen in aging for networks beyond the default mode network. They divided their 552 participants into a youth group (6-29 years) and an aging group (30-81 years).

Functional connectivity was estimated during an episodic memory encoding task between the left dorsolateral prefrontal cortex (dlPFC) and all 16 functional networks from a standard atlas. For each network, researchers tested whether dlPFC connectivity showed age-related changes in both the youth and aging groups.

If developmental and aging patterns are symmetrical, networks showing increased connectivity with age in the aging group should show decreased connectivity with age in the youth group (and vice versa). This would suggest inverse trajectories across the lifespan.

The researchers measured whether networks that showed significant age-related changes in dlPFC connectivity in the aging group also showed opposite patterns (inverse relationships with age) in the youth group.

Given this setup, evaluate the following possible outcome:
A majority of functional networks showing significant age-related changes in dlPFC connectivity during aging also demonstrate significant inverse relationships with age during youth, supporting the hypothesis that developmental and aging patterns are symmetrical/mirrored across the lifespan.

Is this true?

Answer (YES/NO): NO